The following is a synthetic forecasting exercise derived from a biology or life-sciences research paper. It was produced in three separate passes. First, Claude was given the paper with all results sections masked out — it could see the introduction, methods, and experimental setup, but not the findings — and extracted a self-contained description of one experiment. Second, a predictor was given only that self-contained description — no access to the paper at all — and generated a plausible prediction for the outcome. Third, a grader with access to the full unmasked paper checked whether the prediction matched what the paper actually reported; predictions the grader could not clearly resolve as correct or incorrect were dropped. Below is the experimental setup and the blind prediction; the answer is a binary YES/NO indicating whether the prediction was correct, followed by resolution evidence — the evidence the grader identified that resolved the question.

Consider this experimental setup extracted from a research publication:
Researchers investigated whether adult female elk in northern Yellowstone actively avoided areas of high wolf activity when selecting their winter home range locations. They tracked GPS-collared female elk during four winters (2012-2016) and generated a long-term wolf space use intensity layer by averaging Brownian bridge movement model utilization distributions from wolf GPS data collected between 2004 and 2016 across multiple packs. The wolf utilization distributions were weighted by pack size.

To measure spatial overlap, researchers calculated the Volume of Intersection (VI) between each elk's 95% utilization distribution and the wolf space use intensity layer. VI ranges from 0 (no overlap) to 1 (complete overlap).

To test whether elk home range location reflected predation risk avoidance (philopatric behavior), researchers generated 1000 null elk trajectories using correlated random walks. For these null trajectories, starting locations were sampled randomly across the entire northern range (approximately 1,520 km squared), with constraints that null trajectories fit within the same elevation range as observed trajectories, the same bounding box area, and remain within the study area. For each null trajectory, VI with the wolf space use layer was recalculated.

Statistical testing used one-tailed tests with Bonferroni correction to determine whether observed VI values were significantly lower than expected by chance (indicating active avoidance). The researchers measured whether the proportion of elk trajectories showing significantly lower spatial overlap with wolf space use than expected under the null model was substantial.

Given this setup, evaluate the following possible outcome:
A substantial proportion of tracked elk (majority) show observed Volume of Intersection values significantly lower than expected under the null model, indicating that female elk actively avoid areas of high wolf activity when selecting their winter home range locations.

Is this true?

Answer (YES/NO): NO